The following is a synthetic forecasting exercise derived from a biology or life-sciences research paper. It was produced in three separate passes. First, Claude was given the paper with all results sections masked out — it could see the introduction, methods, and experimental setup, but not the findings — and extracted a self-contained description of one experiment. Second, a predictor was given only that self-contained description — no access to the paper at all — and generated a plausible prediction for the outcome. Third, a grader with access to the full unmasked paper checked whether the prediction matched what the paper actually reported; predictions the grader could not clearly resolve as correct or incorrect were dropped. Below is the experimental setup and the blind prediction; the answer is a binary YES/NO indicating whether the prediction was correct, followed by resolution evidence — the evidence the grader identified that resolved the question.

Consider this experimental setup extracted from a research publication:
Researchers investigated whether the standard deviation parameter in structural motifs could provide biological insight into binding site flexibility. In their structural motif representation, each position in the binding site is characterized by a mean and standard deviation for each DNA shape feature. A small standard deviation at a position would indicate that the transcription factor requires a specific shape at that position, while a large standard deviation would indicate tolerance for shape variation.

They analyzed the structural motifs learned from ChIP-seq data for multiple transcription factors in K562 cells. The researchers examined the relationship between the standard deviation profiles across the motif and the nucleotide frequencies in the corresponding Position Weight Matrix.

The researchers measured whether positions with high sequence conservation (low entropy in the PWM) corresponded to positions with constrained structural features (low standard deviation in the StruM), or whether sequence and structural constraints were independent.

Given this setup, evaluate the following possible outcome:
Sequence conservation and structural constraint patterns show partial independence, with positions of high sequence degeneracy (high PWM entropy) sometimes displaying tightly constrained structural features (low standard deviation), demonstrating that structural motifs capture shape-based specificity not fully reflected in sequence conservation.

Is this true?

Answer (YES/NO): NO